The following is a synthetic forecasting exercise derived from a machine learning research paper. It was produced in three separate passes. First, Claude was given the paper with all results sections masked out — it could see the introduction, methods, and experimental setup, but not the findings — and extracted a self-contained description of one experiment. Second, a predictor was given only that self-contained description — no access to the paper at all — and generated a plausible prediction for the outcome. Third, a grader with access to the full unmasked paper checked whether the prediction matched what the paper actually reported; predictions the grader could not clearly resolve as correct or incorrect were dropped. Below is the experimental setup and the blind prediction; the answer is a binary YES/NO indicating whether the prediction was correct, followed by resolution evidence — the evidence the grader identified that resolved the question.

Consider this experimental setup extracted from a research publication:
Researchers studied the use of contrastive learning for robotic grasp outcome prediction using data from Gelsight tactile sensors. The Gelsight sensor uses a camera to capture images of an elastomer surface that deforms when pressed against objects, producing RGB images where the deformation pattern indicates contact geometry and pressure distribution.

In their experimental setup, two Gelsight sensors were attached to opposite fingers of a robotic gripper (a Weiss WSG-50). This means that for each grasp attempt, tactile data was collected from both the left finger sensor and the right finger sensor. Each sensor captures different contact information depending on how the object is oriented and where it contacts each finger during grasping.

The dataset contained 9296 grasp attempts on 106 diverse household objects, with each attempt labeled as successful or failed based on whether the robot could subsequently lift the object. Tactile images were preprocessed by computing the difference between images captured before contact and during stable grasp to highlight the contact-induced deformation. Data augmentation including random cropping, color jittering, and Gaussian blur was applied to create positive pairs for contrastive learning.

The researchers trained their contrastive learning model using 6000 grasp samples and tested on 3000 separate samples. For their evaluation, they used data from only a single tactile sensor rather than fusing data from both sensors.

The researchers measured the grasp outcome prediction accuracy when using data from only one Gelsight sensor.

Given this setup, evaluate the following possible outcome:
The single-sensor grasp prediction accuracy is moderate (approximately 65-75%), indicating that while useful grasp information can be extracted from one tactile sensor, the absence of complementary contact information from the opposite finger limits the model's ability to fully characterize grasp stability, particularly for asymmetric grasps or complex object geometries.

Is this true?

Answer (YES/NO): NO